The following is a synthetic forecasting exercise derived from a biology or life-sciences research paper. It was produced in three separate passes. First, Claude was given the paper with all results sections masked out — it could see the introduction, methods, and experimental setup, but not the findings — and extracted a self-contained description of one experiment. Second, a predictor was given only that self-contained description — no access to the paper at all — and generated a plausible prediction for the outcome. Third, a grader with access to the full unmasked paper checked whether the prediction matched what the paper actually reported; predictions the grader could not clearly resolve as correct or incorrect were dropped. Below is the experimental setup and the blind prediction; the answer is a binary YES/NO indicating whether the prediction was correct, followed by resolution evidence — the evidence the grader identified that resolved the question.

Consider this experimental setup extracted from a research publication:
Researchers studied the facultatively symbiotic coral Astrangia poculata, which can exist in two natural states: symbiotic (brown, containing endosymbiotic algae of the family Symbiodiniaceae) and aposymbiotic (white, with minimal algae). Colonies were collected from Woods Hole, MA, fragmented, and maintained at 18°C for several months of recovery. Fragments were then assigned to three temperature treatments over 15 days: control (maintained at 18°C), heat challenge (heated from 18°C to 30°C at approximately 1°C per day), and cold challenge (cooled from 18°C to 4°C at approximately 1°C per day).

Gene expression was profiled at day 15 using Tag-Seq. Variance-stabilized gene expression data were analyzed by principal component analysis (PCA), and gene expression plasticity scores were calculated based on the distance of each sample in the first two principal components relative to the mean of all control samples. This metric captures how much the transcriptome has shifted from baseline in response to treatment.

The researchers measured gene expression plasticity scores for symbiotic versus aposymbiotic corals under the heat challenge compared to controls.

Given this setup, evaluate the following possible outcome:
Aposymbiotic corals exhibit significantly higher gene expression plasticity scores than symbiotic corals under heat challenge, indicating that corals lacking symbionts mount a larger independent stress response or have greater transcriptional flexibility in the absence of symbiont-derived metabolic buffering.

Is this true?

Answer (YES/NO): NO